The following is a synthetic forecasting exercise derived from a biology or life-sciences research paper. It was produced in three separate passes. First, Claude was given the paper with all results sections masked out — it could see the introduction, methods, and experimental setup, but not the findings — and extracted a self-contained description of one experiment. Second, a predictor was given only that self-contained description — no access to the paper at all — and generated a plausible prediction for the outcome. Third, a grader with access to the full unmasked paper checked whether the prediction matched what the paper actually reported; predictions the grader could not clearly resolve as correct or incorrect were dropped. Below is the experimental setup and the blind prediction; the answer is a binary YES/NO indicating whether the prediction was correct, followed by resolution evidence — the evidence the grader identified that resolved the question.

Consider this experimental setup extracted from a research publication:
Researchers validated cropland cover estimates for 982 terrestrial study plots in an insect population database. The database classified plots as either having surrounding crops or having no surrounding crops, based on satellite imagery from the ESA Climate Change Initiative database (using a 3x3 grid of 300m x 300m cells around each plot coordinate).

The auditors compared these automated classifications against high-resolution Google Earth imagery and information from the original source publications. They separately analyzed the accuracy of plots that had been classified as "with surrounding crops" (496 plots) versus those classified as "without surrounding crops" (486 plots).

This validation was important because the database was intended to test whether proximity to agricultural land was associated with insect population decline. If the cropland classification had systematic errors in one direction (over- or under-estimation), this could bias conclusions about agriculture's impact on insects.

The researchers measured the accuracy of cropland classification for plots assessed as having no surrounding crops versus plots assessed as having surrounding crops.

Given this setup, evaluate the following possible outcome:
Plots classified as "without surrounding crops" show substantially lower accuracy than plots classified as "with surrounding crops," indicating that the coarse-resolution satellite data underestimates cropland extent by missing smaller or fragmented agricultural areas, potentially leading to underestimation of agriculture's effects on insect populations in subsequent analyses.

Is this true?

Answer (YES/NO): NO